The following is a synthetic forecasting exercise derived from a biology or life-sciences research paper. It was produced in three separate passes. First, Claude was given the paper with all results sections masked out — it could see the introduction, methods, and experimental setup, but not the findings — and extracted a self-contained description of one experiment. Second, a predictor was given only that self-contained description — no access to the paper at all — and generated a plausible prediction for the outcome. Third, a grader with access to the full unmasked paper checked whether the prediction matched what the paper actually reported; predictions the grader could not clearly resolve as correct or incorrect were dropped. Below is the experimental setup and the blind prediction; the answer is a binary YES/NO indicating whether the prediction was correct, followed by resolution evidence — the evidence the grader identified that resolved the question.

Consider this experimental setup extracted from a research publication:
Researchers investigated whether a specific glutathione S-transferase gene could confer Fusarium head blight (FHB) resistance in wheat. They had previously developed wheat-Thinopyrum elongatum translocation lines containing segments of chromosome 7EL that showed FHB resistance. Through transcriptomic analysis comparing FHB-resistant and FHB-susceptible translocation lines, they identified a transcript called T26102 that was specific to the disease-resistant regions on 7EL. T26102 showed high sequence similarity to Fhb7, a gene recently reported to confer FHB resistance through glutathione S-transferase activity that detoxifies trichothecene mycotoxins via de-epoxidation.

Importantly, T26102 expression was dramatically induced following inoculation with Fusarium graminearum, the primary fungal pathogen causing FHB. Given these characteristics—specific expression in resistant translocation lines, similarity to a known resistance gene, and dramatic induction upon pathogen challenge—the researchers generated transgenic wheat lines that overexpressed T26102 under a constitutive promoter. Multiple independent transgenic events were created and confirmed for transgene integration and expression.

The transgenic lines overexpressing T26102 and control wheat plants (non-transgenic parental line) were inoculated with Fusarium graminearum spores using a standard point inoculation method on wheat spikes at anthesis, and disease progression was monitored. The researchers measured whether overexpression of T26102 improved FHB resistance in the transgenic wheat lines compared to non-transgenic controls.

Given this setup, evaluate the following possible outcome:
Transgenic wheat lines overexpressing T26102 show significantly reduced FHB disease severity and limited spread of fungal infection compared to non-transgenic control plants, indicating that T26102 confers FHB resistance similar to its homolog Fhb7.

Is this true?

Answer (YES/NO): NO